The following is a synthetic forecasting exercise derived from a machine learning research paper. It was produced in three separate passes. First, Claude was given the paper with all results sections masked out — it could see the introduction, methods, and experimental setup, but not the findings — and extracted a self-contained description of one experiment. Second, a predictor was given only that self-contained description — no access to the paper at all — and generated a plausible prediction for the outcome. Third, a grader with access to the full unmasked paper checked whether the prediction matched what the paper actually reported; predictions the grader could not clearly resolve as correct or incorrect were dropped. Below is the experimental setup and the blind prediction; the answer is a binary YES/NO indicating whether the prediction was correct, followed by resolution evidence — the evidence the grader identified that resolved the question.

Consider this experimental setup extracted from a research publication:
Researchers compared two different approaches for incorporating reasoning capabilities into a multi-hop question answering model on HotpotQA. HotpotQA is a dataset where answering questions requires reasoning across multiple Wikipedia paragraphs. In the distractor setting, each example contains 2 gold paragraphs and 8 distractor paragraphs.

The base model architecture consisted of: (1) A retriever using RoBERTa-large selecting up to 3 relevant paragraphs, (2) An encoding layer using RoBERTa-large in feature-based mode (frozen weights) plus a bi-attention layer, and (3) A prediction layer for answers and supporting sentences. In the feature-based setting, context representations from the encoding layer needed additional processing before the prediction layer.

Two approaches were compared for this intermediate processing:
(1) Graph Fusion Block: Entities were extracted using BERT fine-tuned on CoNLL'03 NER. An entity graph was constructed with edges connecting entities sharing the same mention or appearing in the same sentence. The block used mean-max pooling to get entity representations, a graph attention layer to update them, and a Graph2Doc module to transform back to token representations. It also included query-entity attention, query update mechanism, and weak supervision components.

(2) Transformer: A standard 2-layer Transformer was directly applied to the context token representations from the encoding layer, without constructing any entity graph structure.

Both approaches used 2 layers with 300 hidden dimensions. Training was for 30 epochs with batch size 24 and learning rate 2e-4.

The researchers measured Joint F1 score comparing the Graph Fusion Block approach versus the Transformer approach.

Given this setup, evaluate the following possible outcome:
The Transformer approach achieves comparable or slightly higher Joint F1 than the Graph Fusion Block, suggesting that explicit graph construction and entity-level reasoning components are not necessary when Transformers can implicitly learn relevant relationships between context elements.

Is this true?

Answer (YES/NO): YES